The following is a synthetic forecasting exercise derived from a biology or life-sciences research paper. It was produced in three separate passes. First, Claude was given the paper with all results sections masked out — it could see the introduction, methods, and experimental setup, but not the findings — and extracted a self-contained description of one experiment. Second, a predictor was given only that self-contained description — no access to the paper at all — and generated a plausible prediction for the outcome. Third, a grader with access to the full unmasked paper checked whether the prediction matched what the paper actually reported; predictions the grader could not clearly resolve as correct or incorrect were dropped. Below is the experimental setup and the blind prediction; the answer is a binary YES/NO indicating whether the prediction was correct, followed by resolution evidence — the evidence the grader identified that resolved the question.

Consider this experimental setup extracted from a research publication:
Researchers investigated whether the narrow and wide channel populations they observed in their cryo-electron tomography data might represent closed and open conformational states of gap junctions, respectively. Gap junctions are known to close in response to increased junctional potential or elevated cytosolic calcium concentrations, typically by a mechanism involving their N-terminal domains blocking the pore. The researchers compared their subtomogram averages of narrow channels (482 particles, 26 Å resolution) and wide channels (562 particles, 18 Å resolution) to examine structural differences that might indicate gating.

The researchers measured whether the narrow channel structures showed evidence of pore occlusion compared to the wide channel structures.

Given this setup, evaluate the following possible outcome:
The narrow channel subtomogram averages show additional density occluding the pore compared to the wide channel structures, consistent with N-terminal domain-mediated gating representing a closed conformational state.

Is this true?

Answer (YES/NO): YES